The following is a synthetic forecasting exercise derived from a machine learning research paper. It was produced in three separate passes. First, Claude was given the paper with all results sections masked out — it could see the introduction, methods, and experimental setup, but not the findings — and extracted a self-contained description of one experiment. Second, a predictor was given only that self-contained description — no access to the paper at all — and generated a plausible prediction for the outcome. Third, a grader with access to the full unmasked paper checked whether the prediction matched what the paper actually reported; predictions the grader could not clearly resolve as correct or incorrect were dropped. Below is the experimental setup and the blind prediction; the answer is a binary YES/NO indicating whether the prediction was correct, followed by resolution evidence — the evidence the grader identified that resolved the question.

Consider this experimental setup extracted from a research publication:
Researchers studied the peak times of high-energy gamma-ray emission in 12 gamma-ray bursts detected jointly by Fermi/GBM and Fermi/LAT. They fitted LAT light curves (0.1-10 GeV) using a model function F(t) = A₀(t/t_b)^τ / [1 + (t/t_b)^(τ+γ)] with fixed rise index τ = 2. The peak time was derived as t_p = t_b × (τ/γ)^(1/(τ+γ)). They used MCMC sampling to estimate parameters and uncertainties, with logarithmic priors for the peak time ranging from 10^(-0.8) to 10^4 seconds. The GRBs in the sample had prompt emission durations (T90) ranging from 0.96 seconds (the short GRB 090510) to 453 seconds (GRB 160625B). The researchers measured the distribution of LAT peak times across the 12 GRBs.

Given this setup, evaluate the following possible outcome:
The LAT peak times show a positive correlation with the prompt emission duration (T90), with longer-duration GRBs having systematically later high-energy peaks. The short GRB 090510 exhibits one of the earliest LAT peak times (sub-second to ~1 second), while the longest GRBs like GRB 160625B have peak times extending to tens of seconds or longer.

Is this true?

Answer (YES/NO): YES